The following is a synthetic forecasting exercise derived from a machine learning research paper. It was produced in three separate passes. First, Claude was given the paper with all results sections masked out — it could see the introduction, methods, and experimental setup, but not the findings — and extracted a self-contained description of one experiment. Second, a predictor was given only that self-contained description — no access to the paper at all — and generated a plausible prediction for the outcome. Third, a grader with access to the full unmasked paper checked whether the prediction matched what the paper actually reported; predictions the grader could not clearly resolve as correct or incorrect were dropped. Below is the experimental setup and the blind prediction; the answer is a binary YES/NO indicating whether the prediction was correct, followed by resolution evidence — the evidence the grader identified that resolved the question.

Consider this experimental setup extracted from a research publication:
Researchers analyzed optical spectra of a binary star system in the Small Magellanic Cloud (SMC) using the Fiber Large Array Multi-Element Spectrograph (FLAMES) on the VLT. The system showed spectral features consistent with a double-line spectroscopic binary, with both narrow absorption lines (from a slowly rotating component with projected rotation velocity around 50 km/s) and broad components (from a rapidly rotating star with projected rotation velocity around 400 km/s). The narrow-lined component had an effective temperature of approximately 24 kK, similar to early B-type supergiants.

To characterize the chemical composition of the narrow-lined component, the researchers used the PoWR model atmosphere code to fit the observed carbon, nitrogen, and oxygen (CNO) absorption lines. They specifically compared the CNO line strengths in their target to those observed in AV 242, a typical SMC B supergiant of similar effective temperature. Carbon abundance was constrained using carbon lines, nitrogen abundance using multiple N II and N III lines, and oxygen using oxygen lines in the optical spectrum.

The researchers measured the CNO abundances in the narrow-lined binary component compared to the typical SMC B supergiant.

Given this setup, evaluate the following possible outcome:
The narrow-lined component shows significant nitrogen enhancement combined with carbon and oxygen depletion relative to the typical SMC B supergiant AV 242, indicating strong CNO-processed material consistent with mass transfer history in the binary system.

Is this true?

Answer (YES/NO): YES